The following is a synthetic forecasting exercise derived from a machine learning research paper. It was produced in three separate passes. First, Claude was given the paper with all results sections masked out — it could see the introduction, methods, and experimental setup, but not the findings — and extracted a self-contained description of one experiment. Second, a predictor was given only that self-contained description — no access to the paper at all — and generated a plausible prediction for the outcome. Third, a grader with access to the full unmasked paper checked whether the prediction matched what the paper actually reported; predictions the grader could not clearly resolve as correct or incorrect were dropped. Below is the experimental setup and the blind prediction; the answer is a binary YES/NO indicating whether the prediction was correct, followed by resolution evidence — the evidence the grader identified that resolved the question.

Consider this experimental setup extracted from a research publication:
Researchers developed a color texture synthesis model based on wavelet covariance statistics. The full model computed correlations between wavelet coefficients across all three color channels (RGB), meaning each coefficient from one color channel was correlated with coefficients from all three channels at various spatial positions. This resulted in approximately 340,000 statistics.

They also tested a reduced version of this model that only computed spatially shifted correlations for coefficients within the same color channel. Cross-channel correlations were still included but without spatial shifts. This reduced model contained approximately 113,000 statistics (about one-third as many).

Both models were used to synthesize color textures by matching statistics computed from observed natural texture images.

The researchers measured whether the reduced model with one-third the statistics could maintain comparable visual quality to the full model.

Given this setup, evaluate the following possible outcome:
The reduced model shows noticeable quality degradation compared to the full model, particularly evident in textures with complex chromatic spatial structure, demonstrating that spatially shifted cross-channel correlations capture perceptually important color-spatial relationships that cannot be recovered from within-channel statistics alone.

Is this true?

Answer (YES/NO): NO